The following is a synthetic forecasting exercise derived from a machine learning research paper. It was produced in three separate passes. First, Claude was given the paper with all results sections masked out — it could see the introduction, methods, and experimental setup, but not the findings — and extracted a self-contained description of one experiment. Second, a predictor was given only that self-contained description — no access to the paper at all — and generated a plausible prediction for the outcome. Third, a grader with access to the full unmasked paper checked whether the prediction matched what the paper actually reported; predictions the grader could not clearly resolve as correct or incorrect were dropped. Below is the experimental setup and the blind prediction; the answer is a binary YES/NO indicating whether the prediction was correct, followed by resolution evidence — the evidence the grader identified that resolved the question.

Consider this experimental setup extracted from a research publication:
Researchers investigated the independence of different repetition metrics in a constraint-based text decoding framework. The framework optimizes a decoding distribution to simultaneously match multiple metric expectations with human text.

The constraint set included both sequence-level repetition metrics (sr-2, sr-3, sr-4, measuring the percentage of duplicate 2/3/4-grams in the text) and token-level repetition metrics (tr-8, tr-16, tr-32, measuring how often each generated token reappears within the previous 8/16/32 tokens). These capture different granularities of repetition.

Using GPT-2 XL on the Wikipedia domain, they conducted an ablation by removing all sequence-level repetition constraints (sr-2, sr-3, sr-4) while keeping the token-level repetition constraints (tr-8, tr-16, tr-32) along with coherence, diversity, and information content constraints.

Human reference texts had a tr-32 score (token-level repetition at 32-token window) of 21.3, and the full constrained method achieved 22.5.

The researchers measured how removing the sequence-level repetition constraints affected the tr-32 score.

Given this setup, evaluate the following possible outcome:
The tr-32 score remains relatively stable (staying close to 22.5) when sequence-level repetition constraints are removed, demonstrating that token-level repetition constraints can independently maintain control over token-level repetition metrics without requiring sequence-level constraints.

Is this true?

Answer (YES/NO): YES